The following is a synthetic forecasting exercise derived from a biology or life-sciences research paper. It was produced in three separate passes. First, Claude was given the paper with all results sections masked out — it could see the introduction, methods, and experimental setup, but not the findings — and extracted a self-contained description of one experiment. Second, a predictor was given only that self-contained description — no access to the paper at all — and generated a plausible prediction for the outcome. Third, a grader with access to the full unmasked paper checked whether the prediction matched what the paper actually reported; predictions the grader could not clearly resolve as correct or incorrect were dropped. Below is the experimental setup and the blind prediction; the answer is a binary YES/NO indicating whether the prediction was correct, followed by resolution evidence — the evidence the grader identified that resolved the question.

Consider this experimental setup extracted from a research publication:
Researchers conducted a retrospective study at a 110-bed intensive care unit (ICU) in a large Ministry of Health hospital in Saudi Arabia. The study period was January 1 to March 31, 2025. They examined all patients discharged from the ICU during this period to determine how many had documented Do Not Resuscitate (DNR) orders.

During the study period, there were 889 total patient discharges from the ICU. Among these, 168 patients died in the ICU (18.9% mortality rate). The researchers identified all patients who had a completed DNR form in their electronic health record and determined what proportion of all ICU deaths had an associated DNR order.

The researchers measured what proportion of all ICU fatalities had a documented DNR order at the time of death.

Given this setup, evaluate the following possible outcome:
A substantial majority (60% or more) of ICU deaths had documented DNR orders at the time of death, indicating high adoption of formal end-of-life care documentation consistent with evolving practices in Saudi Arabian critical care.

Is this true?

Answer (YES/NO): NO